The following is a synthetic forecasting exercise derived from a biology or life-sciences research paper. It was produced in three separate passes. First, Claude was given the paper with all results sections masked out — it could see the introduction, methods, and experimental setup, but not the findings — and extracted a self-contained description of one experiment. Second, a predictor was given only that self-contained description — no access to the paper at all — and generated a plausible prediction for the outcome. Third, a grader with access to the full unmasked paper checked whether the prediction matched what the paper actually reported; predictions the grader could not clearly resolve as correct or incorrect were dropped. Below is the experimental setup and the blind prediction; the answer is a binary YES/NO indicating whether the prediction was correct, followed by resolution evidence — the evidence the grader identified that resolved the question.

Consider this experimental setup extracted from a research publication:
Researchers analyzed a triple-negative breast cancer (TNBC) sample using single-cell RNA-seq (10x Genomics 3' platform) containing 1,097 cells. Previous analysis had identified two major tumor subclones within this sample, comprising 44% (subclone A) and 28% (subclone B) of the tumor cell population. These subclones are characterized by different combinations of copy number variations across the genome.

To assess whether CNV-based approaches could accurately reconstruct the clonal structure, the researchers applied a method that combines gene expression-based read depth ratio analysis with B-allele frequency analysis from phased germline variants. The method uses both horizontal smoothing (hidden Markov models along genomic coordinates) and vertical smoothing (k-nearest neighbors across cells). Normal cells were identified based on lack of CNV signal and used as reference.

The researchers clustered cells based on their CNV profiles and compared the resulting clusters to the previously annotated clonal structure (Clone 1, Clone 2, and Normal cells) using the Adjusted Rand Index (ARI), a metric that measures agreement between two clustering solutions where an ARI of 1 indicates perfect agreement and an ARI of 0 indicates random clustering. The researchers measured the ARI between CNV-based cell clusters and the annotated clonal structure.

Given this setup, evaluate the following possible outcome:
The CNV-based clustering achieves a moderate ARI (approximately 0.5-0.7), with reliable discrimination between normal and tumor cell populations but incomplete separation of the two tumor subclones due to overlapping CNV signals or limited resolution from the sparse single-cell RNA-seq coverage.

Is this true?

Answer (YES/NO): NO